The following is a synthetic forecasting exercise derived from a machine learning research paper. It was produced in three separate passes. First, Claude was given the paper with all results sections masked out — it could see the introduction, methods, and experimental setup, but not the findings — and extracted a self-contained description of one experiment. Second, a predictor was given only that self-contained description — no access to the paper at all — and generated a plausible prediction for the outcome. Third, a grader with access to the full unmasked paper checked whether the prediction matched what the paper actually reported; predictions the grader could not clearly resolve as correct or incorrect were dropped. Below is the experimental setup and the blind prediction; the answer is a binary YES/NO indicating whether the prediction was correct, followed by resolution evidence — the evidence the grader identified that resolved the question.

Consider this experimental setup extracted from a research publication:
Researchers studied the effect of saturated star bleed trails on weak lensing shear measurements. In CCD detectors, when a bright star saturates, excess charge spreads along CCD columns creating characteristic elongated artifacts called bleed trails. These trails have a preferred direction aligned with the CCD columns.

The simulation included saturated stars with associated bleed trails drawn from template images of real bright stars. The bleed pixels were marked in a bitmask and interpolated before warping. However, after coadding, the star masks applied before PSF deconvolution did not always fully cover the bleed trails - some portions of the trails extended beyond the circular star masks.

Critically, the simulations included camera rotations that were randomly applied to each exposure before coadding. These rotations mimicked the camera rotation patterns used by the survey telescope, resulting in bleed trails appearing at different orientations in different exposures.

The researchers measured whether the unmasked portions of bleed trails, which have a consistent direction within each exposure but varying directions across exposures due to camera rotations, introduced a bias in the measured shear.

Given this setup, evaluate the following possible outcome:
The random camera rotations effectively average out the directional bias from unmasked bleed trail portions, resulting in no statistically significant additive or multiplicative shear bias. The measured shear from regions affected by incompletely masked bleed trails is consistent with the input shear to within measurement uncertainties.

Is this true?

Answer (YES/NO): YES